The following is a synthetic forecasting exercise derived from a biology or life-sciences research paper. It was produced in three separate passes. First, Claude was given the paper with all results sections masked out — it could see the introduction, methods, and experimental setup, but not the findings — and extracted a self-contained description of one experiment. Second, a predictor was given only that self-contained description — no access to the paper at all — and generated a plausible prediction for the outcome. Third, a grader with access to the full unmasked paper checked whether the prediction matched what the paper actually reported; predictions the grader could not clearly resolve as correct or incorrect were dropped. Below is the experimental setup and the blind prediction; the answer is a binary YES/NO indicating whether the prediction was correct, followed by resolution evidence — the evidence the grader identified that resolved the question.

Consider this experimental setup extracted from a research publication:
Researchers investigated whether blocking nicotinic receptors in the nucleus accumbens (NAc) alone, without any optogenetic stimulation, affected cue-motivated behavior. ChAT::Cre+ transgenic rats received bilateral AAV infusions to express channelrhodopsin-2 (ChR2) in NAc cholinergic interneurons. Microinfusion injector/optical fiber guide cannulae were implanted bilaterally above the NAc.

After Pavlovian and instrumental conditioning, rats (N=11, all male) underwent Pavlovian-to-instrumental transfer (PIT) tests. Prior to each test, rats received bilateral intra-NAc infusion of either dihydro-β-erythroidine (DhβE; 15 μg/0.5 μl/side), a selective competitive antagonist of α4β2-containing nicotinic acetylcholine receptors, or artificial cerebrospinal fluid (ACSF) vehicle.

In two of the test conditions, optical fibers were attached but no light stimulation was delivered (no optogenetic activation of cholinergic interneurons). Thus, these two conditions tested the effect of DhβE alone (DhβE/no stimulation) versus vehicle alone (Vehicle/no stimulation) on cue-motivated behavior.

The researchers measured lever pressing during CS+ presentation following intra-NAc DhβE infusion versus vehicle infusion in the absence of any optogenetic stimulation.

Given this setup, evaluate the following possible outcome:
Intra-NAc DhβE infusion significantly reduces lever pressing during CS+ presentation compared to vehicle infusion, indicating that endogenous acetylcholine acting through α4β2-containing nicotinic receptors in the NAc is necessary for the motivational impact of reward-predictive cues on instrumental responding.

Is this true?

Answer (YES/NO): NO